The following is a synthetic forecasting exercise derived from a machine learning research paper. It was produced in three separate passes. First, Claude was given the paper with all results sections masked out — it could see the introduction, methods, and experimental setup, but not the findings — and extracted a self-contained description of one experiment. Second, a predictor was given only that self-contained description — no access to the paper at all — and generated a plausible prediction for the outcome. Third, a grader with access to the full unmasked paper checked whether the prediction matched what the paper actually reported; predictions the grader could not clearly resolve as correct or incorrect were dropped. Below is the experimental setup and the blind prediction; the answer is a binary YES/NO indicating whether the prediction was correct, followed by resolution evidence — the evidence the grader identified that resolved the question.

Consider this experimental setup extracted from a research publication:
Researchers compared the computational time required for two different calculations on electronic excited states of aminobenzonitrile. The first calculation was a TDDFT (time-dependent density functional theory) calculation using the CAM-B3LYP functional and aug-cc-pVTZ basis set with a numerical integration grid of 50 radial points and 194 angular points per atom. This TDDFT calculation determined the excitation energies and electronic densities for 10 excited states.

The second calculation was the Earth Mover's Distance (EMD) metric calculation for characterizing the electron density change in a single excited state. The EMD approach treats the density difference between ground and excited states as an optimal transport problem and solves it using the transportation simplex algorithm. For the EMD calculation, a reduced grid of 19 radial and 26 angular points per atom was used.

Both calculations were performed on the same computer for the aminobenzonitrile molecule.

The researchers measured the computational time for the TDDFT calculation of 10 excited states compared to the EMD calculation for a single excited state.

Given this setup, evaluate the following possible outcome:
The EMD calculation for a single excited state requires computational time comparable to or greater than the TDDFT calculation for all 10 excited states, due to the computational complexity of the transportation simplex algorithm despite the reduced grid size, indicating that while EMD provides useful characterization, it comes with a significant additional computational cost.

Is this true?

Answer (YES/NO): NO